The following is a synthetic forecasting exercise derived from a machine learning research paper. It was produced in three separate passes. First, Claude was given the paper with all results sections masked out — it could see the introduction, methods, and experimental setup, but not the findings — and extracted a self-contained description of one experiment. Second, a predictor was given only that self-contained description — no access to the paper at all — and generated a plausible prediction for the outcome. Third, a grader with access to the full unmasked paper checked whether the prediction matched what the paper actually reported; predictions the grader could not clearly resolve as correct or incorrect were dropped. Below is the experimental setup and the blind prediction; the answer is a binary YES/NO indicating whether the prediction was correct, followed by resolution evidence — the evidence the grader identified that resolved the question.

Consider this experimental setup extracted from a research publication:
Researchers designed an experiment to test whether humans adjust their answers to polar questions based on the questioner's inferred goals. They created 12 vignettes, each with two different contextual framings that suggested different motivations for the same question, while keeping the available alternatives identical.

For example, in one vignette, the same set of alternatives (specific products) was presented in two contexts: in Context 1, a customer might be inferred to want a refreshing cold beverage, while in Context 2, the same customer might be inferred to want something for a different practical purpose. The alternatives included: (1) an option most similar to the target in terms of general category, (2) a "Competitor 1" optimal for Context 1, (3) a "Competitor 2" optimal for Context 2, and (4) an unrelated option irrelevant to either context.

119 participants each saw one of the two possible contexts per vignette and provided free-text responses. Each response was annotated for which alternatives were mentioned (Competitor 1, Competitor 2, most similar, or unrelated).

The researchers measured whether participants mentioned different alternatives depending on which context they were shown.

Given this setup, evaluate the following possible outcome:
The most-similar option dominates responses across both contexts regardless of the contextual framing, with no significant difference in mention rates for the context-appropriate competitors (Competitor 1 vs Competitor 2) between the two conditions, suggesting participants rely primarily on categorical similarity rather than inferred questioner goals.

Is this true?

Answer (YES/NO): NO